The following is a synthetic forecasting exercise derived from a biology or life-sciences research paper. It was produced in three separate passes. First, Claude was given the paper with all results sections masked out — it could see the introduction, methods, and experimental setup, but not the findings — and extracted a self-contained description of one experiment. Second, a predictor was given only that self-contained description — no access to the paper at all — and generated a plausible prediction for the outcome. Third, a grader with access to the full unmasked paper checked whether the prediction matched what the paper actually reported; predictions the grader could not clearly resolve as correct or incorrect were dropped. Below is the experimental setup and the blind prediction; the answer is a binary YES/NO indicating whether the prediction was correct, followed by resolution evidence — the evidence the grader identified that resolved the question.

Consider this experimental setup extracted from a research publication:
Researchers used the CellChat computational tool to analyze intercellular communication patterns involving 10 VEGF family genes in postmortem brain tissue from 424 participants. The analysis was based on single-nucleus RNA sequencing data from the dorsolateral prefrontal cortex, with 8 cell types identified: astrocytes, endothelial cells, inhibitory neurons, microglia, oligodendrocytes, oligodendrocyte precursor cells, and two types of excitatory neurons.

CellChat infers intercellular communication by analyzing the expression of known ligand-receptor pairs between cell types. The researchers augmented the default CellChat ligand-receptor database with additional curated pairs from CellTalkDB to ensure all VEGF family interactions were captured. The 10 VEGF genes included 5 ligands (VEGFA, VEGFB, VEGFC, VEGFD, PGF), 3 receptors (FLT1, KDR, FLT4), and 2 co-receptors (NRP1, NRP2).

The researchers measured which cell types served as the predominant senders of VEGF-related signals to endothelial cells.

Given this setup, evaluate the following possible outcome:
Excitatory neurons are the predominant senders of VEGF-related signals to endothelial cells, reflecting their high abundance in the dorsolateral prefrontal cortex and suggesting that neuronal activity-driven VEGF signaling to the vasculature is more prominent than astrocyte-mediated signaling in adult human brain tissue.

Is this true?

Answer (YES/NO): NO